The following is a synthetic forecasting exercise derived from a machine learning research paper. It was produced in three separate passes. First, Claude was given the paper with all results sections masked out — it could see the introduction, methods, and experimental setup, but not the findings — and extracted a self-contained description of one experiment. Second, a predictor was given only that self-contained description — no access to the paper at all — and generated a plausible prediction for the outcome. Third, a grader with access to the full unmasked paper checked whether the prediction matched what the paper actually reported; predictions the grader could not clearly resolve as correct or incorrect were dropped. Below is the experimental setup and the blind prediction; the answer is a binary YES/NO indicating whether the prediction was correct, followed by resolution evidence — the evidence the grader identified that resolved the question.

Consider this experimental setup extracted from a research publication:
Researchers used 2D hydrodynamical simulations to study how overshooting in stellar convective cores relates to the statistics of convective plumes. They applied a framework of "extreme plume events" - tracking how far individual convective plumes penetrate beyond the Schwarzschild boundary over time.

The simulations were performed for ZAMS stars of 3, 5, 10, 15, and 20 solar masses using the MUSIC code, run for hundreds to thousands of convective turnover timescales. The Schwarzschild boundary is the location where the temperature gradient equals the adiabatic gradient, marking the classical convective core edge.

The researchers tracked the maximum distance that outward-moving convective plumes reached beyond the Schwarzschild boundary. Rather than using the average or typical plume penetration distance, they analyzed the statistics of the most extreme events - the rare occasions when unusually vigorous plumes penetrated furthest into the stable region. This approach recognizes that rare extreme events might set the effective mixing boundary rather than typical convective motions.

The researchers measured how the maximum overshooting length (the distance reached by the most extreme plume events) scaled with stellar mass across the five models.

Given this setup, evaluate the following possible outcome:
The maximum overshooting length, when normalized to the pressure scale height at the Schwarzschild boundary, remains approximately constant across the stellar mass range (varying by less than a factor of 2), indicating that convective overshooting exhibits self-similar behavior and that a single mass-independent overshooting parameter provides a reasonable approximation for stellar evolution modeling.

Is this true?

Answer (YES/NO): NO